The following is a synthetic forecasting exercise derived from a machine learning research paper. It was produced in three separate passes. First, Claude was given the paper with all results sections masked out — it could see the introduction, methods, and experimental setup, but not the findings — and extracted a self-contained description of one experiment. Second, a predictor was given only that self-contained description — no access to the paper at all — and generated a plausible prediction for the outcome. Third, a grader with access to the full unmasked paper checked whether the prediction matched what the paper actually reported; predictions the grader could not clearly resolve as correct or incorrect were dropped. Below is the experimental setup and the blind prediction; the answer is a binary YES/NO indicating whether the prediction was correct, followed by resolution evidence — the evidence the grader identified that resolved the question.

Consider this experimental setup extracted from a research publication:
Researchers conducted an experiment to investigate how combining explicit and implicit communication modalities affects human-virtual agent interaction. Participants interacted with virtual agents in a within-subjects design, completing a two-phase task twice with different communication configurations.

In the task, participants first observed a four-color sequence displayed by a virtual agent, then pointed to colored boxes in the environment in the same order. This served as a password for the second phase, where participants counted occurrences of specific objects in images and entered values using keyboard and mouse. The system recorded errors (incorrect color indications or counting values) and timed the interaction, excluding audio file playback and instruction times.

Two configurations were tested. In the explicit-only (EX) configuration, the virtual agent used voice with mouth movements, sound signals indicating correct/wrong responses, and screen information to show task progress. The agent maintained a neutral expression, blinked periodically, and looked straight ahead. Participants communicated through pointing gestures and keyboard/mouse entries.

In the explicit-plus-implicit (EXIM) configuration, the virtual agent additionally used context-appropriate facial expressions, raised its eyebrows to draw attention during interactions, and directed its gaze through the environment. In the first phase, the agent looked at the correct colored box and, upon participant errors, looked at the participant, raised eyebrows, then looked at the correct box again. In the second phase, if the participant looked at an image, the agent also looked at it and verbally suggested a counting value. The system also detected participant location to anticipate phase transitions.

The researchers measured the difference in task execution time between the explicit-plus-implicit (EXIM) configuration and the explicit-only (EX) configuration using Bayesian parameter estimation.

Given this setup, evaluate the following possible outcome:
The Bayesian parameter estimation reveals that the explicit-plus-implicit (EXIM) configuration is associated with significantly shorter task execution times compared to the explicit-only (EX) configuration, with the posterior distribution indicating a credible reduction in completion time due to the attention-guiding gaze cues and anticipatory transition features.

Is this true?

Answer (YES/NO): NO